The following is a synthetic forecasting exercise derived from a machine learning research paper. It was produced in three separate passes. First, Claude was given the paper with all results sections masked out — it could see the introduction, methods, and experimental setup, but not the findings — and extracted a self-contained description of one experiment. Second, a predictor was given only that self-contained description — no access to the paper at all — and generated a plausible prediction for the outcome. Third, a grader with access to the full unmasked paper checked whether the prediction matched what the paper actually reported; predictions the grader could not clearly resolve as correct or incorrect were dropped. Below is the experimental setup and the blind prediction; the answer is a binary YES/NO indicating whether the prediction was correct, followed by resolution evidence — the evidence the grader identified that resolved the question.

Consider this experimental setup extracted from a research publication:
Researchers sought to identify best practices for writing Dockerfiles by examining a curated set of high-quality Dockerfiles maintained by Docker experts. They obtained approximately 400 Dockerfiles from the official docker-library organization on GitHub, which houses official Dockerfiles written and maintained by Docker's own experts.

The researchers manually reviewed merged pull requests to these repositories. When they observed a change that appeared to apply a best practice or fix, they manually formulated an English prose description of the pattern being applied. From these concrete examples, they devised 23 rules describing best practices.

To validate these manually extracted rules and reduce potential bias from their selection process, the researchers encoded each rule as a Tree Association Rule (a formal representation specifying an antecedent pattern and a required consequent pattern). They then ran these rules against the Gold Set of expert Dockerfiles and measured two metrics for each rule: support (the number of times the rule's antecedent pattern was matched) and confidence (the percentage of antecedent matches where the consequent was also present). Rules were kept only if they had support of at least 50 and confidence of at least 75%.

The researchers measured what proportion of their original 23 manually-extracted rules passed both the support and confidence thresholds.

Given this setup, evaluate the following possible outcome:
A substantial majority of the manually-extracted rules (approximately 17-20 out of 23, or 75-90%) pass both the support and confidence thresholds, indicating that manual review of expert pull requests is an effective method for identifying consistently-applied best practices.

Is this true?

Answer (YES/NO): NO